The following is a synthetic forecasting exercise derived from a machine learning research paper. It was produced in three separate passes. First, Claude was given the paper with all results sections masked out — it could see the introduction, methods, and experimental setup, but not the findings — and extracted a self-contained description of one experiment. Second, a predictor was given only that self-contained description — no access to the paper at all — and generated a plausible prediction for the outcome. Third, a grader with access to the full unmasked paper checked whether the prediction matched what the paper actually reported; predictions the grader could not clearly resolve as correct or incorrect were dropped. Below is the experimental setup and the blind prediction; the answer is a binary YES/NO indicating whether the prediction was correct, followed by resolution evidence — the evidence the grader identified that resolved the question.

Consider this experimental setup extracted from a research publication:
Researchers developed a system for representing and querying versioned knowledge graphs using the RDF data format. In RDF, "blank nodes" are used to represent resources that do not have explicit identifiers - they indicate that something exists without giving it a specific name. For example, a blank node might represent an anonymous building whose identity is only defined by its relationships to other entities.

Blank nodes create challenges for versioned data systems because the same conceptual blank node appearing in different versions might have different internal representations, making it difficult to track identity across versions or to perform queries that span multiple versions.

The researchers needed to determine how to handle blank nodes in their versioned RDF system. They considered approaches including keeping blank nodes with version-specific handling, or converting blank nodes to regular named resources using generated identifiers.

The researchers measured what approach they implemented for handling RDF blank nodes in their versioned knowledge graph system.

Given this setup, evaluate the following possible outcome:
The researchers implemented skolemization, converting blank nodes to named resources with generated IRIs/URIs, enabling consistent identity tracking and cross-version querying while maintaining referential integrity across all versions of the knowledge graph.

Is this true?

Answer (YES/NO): YES